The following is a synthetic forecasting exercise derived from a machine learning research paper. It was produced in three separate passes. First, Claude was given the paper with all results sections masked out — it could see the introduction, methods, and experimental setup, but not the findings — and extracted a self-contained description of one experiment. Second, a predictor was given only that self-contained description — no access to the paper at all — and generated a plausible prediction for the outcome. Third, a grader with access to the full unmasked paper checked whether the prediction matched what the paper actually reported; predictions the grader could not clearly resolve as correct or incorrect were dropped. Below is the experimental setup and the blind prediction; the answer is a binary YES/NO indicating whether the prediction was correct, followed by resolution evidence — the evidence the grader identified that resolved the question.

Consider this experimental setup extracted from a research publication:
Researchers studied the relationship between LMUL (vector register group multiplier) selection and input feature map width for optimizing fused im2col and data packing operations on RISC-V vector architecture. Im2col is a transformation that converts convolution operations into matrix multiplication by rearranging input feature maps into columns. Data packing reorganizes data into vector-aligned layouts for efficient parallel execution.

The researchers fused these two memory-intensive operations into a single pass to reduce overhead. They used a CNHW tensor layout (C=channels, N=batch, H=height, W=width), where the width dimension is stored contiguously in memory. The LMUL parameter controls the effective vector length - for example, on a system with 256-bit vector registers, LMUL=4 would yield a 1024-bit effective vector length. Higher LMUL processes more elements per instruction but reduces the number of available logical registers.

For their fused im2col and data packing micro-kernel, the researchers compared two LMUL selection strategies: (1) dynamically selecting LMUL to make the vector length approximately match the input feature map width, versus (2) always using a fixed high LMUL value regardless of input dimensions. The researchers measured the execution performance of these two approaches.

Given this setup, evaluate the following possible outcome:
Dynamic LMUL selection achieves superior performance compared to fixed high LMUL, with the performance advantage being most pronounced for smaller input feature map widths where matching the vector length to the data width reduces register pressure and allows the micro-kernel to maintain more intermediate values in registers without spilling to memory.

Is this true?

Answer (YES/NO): NO